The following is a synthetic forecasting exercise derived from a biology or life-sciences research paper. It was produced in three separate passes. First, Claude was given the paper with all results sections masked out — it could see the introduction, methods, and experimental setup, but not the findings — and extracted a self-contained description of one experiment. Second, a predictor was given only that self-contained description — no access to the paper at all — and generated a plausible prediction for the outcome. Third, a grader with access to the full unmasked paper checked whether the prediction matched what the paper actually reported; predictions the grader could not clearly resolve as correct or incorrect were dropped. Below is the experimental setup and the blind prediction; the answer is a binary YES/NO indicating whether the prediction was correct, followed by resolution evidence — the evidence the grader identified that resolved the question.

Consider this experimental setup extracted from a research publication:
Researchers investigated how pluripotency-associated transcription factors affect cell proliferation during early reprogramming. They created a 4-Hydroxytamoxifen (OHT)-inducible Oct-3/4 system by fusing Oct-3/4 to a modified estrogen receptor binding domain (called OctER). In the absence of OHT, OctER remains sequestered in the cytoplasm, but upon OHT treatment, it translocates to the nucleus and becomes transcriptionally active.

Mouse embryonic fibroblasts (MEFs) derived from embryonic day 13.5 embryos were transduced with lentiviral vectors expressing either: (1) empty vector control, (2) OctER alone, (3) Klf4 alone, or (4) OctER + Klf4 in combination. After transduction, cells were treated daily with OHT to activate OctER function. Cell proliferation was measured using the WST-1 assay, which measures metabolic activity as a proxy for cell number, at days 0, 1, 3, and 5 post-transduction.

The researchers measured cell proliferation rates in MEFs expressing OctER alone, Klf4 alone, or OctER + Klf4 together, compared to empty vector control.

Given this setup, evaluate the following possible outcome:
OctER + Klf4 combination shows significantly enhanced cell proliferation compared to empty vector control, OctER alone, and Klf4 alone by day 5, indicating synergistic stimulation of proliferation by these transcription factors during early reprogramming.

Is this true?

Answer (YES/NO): YES